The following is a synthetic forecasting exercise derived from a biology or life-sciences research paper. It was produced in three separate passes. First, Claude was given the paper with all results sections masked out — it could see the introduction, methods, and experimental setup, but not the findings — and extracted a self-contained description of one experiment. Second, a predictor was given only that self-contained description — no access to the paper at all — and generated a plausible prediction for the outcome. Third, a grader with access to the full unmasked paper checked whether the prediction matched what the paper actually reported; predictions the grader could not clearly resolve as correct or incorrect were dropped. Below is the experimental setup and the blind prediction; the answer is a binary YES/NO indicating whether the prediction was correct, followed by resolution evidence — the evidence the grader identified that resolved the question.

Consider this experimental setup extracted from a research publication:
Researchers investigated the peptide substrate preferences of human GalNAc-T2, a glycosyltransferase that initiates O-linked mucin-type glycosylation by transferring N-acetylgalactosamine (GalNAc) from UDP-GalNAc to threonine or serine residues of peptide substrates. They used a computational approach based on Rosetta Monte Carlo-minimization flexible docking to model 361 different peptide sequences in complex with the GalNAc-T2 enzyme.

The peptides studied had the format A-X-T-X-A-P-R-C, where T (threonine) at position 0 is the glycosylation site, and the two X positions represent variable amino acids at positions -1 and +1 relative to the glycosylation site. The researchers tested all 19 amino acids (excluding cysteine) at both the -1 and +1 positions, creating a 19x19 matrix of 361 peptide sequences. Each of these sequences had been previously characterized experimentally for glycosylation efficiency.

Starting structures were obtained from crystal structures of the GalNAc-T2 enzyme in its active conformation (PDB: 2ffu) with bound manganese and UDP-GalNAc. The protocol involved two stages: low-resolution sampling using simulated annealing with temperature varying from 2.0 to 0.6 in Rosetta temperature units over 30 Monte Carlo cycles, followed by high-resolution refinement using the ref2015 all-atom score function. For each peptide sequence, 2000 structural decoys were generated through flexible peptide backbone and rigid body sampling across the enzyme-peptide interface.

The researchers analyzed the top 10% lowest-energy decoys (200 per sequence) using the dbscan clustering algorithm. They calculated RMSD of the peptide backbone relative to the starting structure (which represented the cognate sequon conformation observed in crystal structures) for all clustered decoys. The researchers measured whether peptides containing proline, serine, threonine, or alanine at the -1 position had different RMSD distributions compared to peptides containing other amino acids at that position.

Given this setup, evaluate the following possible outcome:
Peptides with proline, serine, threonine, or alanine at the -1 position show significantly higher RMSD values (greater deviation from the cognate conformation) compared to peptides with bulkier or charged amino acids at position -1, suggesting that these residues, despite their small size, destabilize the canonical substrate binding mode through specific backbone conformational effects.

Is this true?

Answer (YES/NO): NO